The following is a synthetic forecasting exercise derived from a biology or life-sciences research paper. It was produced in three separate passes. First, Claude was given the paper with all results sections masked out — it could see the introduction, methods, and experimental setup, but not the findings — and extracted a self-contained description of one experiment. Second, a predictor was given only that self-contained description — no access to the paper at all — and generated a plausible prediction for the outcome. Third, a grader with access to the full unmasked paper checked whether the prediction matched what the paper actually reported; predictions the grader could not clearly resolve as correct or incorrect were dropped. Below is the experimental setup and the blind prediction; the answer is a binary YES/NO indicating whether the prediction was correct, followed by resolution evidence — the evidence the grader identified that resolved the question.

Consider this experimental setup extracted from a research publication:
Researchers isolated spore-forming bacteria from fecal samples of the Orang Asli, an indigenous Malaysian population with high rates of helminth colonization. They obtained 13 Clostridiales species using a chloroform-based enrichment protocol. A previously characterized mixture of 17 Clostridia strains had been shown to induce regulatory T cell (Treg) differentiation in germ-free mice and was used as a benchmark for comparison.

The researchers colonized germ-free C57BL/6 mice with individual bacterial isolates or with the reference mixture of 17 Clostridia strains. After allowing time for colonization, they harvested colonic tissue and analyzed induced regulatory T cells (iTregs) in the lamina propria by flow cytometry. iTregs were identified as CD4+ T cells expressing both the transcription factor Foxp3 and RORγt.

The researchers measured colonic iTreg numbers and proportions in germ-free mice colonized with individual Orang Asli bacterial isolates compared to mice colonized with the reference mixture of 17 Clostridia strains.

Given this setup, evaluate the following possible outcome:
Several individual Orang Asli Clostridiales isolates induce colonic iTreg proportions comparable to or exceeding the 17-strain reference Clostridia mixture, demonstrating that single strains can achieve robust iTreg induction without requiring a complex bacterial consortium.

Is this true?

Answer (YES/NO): YES